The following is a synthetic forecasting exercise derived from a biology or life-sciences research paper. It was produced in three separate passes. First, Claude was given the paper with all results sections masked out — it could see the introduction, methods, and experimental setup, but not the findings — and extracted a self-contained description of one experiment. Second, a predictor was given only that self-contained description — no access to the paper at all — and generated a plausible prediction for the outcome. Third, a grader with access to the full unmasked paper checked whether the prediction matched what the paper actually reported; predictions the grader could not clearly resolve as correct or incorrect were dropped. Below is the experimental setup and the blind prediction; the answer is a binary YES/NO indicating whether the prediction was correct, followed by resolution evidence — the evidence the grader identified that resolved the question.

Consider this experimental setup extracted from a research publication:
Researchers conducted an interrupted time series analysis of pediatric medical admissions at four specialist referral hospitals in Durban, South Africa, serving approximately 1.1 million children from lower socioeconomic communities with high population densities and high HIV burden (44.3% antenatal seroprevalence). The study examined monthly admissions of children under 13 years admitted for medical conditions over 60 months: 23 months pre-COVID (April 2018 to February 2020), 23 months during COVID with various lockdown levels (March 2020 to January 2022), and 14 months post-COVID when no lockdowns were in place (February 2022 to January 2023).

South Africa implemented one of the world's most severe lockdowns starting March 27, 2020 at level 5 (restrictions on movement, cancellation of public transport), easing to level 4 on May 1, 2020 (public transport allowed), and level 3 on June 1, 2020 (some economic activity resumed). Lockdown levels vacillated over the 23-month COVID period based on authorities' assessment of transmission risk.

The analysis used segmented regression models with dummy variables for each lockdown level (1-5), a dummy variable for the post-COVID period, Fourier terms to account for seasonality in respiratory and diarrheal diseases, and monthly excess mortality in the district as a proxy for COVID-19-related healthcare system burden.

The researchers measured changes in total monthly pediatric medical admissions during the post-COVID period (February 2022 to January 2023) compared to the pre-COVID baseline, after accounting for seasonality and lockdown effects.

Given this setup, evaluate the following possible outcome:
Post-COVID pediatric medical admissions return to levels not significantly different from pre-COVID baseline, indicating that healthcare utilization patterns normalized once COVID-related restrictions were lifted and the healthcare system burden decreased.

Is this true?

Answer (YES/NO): NO